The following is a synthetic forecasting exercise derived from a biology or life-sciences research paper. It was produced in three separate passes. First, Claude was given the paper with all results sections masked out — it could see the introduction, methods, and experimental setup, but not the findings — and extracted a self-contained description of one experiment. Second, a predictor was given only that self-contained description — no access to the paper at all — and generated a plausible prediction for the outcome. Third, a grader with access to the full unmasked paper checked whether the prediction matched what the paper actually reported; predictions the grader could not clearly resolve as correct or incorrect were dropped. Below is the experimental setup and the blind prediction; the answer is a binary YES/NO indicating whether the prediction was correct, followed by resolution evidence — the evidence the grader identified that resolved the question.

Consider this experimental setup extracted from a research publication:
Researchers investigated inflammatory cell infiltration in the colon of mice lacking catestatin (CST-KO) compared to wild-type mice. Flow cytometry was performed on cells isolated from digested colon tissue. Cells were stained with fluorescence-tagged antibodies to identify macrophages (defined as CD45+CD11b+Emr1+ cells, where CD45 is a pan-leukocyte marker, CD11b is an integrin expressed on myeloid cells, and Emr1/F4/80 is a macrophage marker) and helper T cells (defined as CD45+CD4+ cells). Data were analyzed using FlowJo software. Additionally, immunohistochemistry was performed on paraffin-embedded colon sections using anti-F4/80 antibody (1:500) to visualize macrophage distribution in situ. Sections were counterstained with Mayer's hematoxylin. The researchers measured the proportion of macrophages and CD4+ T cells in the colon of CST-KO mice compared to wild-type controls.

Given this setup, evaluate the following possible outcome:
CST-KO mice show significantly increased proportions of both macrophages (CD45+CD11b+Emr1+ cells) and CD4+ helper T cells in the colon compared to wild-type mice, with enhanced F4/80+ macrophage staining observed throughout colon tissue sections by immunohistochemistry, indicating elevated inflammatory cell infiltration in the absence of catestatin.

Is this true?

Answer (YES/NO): YES